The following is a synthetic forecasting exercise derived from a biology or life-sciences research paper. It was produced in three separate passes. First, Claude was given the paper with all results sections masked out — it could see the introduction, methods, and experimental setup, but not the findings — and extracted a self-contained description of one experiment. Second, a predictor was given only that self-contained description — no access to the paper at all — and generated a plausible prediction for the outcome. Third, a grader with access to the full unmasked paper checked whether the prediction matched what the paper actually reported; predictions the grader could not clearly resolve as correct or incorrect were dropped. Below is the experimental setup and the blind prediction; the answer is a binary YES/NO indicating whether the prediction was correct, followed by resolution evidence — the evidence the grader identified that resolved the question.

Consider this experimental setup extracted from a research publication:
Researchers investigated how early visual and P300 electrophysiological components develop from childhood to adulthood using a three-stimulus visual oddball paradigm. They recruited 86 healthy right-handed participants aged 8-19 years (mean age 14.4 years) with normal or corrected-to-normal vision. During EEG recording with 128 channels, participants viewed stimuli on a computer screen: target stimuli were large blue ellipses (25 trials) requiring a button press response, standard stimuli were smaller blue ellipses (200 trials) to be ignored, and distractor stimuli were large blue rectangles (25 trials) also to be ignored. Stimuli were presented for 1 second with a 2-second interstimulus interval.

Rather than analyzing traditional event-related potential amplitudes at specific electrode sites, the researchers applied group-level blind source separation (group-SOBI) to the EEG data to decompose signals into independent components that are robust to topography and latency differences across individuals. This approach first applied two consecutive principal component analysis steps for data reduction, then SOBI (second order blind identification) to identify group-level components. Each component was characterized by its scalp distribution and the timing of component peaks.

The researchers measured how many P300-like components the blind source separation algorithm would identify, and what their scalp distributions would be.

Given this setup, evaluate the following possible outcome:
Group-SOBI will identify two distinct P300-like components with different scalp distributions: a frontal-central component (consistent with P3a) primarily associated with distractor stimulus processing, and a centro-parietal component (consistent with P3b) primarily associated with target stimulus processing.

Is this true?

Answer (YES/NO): NO